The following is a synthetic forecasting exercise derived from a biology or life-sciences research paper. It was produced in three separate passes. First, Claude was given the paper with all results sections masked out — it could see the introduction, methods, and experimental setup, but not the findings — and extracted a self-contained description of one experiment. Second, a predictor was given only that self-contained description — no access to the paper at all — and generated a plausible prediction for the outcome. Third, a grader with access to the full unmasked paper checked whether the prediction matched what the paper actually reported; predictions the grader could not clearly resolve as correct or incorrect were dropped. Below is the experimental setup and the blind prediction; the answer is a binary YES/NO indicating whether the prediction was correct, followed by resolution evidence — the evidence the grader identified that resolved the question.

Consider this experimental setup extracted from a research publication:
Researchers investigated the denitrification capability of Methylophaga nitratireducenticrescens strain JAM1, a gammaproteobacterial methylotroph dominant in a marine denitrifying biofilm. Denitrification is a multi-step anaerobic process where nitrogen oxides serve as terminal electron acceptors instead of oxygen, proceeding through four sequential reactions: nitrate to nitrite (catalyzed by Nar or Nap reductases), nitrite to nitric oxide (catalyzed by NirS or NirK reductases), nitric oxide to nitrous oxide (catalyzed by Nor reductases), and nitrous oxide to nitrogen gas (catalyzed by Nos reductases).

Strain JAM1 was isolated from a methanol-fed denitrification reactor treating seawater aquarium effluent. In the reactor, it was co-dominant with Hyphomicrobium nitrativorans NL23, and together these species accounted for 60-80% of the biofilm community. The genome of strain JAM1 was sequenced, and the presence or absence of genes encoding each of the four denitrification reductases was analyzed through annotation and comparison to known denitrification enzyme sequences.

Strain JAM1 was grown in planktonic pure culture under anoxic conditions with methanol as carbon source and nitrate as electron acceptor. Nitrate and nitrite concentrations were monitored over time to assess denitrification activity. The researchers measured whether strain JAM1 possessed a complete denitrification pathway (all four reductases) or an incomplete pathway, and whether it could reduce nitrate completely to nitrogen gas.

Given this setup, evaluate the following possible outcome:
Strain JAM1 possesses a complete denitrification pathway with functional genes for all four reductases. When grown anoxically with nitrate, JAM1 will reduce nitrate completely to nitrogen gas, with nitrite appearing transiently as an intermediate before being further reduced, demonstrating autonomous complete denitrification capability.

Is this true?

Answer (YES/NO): NO